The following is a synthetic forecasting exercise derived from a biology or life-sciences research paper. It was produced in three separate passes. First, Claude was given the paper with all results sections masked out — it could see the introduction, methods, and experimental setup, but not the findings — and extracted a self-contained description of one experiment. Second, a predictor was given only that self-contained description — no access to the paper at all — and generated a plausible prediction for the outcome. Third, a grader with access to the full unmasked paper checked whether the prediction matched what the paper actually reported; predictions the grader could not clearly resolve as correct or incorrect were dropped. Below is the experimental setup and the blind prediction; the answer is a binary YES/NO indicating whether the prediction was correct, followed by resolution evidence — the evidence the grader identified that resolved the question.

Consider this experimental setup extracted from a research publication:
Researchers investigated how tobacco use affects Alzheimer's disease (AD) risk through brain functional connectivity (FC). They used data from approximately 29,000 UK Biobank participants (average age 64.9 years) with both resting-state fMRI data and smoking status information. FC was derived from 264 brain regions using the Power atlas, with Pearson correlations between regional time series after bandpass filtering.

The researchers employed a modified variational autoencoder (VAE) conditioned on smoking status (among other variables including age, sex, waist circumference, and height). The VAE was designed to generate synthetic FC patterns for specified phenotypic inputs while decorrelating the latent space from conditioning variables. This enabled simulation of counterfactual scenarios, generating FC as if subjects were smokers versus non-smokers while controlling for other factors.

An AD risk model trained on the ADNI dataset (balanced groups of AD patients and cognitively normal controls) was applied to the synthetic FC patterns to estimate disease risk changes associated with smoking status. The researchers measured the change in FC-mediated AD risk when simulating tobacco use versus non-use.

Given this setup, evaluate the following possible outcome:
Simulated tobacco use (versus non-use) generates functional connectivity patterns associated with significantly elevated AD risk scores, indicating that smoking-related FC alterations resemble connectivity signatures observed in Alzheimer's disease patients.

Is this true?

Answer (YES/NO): YES